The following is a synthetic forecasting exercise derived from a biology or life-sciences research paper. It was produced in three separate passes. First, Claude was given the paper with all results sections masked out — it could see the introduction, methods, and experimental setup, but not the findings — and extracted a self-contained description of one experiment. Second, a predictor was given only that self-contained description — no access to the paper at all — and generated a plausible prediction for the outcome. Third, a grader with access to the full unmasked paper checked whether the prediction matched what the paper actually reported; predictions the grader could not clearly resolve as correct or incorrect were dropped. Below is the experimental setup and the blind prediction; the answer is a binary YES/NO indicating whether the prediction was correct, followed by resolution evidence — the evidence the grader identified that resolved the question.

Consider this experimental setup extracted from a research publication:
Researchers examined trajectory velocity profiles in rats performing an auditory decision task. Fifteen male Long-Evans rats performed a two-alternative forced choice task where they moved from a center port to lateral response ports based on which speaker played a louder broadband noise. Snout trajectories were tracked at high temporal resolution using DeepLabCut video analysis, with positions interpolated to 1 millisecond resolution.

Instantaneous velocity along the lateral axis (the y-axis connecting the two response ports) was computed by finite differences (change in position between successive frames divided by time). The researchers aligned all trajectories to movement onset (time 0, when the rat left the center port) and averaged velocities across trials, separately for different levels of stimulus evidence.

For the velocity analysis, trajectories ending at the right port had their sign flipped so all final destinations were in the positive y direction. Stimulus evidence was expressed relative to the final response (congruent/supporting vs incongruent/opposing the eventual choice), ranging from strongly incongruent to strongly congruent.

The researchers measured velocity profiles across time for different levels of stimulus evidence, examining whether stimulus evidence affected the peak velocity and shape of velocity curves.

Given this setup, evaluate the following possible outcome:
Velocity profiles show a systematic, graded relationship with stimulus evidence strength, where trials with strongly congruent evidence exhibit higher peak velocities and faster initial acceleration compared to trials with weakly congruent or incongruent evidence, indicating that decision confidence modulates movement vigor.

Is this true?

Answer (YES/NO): YES